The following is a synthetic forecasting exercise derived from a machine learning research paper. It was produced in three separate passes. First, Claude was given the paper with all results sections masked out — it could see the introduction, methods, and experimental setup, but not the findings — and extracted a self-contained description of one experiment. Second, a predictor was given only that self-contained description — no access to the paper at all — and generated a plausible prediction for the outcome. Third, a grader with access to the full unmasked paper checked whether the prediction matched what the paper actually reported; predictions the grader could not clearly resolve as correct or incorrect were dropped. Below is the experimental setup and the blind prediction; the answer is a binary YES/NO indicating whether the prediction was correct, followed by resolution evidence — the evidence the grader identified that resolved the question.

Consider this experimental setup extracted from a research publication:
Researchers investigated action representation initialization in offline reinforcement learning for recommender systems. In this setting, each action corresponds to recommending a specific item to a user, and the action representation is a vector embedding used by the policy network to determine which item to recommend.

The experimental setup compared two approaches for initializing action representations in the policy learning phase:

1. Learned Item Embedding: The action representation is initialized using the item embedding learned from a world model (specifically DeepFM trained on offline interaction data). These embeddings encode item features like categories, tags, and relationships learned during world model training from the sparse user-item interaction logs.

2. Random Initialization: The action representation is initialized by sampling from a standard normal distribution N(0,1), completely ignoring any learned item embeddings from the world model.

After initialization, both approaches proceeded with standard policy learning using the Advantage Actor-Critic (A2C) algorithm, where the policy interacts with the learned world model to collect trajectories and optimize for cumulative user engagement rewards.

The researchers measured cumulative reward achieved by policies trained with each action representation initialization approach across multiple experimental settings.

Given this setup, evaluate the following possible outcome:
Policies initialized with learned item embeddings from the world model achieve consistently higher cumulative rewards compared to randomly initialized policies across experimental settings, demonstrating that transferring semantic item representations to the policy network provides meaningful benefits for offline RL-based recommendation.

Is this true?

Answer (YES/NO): NO